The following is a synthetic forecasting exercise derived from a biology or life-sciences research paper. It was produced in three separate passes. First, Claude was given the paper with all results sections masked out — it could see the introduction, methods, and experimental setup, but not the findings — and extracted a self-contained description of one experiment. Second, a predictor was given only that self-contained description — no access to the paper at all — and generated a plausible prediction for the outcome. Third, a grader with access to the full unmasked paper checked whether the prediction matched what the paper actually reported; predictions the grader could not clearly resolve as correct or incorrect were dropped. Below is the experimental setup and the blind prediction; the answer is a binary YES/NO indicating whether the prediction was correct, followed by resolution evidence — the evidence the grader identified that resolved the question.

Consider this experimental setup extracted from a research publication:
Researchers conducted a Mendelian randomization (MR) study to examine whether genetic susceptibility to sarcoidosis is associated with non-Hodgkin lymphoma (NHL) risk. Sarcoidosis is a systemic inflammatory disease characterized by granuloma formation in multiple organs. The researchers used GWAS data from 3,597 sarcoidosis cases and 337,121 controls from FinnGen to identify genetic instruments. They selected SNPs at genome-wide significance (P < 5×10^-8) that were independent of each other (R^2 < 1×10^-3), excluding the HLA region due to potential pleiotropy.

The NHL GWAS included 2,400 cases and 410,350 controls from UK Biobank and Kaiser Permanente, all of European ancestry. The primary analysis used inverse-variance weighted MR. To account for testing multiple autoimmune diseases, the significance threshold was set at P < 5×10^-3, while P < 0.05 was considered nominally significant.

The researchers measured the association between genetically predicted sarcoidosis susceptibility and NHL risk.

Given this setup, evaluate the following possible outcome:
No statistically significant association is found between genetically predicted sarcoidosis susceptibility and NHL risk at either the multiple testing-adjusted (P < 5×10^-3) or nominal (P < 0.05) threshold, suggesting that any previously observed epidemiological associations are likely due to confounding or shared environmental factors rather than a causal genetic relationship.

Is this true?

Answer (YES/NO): NO